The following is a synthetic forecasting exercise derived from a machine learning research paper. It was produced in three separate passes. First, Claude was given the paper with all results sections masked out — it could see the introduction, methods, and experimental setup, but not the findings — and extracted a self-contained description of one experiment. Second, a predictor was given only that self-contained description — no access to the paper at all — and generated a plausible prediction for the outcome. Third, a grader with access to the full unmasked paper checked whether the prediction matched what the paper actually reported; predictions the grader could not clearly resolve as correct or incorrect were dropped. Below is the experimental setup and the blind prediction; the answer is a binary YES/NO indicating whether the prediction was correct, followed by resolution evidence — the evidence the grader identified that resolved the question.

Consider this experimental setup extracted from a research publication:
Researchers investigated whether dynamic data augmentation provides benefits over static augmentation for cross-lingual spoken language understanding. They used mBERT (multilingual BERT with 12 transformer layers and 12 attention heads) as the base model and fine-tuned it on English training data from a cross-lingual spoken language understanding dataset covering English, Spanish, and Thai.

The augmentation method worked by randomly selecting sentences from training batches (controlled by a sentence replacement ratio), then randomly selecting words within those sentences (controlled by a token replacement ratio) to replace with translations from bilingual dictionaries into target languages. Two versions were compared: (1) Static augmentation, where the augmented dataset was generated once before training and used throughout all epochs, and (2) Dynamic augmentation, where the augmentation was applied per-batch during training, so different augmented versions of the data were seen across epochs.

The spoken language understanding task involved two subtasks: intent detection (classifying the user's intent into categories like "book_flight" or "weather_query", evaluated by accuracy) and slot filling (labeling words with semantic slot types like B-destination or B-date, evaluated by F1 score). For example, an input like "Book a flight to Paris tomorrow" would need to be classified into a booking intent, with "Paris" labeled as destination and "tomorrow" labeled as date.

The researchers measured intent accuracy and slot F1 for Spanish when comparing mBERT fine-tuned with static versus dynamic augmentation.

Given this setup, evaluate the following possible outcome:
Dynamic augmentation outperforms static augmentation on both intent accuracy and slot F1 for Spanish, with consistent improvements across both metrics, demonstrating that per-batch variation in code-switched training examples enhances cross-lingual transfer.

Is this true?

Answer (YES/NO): YES